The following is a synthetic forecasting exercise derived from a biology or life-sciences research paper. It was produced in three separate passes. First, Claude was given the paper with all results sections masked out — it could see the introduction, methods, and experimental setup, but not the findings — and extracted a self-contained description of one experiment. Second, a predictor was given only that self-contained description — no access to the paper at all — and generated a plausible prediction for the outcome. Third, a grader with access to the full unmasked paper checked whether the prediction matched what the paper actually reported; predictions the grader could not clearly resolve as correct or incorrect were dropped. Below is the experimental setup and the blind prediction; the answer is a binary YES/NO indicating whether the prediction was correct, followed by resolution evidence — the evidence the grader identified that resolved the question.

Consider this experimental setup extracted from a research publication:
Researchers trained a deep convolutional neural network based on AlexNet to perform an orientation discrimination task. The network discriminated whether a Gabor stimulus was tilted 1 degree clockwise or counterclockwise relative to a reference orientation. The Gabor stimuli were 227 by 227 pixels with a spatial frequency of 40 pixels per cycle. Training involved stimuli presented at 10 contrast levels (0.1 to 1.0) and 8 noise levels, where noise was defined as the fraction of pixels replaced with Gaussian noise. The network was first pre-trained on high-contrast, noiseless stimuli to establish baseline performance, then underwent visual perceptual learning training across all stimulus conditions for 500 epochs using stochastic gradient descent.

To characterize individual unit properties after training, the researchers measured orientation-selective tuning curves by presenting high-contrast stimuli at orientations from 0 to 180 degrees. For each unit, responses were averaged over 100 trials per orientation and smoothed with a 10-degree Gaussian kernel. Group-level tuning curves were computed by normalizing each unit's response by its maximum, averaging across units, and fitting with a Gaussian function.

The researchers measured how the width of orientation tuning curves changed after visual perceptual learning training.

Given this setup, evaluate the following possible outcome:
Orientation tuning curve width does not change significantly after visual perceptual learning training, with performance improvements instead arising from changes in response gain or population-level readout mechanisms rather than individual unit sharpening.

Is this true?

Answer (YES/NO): NO